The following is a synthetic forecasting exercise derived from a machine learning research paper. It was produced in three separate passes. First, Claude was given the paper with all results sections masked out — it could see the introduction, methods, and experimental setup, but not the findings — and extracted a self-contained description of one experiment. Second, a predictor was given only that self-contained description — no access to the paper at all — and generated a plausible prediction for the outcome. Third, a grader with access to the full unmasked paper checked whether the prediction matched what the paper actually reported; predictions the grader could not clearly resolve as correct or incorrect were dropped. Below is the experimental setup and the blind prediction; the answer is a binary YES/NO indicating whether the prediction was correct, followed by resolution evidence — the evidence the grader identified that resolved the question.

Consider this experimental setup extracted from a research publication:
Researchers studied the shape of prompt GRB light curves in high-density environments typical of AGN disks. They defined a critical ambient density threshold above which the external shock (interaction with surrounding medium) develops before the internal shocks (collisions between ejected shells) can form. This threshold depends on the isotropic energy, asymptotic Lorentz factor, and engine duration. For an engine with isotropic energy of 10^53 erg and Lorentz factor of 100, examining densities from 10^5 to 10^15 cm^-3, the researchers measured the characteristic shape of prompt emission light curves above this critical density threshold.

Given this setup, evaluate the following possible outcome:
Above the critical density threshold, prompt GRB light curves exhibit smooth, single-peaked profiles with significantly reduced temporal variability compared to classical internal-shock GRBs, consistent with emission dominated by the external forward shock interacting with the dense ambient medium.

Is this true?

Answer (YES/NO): NO